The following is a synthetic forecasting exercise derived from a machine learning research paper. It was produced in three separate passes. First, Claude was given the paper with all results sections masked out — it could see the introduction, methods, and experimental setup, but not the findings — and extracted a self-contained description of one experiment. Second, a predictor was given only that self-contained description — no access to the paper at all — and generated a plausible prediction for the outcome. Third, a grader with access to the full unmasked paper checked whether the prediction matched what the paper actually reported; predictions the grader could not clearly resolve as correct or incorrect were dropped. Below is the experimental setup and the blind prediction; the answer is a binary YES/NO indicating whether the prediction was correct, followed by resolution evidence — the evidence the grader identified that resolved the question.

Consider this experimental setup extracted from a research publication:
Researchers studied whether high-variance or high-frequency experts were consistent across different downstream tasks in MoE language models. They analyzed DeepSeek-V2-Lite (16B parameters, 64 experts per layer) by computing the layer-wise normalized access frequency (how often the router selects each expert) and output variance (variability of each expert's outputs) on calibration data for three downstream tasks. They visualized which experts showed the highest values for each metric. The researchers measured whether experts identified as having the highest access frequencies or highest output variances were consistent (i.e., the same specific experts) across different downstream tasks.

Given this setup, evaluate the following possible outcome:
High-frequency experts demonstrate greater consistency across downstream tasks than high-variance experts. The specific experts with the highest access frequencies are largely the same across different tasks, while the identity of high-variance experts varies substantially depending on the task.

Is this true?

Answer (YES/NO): NO